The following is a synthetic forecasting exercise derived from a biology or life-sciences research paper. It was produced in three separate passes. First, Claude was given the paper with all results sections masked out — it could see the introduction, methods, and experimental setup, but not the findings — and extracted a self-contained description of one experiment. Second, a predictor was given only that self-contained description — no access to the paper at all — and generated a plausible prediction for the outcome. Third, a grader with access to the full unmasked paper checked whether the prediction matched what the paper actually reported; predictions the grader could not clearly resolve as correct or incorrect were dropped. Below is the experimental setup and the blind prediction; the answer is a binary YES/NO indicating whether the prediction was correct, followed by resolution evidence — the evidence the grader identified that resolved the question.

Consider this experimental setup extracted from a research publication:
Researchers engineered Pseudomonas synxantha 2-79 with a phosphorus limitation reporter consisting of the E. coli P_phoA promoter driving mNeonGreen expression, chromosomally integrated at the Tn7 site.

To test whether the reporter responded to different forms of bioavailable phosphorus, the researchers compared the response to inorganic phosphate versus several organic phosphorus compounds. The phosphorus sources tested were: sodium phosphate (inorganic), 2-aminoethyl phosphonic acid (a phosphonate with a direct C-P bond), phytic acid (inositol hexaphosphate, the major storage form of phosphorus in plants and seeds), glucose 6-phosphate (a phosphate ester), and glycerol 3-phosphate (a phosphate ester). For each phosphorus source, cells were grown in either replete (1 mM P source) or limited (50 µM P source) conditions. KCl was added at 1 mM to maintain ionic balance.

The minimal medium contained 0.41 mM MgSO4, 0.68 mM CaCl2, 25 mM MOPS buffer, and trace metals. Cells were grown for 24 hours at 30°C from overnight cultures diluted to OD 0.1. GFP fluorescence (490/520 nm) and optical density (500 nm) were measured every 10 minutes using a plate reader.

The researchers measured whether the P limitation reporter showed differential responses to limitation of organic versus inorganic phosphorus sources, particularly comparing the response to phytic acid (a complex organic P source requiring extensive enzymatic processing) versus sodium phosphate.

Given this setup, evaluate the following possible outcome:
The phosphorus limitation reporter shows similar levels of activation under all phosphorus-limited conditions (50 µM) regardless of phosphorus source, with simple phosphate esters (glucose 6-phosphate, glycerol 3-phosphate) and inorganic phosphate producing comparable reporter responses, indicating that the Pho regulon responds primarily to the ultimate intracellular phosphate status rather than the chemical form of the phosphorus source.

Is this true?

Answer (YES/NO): NO